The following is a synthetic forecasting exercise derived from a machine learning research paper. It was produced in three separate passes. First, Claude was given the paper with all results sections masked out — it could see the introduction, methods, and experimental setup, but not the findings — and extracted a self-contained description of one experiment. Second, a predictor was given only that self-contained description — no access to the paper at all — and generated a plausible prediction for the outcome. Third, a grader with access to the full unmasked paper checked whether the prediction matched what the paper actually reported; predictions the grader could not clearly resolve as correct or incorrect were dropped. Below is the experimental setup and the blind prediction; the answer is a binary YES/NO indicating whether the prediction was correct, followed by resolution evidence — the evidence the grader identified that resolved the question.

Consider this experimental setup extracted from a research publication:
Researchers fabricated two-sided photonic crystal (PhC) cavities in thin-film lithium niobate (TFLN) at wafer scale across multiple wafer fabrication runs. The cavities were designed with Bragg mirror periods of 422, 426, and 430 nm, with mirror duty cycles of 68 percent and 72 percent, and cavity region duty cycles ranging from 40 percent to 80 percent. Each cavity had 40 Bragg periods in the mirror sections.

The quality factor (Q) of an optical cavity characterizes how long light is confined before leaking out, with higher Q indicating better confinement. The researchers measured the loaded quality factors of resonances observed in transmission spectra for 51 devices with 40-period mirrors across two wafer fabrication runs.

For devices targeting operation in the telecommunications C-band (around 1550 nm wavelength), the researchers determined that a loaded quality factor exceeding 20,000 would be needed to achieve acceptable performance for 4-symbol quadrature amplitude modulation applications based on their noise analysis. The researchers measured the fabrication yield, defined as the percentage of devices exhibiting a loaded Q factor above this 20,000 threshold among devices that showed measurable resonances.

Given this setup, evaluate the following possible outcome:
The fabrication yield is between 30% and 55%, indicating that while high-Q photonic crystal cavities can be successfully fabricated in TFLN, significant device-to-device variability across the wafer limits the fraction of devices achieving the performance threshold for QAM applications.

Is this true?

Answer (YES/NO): NO